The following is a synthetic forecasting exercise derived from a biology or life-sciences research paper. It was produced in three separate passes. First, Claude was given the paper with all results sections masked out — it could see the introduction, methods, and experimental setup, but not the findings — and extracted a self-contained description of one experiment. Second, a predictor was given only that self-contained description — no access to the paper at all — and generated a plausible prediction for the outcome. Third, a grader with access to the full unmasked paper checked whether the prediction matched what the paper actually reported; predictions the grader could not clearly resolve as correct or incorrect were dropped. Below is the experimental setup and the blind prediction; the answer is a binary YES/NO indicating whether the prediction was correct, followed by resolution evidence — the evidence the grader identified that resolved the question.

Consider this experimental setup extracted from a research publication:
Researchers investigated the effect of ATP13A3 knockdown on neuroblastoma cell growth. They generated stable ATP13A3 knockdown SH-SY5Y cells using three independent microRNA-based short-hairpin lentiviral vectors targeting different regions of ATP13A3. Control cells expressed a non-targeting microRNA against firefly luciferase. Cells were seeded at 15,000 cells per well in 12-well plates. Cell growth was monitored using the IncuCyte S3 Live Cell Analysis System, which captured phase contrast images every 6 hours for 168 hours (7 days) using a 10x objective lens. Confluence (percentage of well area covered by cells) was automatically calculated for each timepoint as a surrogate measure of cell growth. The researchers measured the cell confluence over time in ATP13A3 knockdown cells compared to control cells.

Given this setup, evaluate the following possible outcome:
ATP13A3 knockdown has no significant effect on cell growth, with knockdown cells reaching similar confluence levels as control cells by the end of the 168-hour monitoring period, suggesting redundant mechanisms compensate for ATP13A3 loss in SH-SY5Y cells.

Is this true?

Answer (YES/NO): NO